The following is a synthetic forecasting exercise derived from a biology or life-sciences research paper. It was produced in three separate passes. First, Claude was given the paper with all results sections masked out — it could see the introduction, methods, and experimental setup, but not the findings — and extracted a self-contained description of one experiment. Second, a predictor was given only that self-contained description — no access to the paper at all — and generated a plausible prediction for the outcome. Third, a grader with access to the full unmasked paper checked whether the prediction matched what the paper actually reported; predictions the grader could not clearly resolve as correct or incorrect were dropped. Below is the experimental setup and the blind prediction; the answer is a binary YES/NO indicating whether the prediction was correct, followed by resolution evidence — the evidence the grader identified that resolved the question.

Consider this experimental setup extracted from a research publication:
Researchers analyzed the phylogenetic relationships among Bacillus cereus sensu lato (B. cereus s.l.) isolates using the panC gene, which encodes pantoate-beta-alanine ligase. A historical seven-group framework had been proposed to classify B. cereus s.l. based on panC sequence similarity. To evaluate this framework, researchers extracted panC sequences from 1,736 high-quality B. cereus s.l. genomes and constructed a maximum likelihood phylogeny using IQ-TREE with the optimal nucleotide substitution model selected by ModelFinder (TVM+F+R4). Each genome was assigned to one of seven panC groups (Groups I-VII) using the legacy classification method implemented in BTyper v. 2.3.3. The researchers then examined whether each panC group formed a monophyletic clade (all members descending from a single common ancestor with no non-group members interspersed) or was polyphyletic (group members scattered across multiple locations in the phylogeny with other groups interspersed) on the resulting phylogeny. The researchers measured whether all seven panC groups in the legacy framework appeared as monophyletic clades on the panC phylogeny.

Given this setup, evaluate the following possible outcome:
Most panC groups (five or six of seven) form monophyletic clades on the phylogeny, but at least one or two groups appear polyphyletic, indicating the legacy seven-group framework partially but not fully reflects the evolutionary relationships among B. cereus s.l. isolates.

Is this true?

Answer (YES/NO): NO